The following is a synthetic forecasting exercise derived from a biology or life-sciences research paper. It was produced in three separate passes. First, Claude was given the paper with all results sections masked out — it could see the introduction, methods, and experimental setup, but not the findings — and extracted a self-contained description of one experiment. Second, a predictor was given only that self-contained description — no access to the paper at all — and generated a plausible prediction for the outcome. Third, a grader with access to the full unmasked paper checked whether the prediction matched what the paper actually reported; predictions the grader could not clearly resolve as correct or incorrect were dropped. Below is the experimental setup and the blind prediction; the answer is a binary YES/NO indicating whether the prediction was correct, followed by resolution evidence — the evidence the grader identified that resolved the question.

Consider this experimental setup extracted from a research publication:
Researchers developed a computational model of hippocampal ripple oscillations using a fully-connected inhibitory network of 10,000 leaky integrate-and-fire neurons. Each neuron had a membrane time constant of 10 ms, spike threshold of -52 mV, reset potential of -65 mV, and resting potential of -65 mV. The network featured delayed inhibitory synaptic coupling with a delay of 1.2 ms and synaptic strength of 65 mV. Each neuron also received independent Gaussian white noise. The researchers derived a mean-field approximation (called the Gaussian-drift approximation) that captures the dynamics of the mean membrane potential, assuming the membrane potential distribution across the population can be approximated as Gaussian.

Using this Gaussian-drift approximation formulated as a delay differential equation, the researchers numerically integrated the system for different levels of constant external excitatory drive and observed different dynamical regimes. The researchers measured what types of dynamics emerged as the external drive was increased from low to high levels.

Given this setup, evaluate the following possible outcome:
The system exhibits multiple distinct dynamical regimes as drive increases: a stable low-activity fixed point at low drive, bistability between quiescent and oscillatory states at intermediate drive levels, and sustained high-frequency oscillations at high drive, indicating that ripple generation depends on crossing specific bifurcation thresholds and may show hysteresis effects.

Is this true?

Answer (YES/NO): NO